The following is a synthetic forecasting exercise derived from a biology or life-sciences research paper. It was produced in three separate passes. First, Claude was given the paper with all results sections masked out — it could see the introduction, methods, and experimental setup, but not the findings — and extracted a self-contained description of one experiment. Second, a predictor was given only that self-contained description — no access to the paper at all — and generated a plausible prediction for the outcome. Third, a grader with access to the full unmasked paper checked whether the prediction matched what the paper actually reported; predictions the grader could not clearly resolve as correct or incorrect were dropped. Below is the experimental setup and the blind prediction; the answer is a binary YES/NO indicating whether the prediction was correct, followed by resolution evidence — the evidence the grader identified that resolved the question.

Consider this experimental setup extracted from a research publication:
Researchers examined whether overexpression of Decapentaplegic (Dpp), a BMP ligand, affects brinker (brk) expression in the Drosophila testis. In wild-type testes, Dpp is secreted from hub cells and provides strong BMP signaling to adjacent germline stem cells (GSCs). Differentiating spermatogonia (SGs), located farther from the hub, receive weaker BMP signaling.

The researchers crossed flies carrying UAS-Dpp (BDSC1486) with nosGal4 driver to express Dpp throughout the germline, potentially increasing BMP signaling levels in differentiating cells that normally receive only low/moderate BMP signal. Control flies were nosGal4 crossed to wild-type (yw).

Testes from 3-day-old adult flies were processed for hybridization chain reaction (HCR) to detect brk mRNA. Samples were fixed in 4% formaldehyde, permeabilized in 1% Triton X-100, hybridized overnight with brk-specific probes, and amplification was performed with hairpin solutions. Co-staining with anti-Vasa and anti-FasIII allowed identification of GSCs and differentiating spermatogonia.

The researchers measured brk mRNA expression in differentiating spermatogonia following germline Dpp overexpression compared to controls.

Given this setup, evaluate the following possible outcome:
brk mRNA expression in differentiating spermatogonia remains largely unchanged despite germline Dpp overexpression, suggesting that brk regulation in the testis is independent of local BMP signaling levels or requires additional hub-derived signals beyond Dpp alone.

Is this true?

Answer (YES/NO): NO